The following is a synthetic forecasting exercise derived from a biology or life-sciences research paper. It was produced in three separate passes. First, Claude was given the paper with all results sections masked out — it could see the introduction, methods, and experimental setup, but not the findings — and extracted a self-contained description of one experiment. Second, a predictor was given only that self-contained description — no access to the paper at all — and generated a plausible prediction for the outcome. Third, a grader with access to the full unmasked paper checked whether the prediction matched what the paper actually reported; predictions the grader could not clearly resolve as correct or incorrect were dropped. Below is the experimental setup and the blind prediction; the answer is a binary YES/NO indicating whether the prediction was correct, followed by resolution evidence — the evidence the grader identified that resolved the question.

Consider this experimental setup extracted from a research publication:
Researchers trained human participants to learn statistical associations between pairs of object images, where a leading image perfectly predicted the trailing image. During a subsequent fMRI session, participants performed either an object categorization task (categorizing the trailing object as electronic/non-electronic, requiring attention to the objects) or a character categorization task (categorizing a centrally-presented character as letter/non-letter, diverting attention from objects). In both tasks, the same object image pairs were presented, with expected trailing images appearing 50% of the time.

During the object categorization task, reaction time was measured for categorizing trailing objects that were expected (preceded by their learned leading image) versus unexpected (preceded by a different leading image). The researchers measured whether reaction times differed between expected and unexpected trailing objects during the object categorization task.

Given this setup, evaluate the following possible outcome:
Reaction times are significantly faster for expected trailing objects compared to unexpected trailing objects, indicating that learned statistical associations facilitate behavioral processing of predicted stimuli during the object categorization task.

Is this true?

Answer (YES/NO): YES